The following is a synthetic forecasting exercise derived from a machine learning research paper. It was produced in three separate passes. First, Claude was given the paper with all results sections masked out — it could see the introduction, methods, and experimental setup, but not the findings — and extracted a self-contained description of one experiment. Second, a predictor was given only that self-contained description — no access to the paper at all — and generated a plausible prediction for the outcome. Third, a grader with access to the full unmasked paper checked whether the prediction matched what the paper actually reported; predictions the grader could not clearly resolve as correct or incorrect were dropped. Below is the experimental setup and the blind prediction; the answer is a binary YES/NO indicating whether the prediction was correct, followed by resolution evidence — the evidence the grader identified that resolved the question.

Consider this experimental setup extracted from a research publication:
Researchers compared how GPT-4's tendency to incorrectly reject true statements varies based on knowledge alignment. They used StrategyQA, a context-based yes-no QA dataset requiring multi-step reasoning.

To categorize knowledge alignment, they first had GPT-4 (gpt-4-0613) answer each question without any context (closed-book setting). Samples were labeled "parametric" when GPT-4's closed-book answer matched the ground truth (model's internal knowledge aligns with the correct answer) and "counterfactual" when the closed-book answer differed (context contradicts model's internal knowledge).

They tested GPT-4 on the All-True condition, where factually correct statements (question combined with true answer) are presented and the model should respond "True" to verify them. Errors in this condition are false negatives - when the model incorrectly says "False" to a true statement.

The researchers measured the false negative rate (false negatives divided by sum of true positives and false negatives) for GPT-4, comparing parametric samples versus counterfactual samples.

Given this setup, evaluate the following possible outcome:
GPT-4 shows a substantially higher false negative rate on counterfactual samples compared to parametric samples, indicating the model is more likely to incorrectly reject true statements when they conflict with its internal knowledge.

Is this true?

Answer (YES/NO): YES